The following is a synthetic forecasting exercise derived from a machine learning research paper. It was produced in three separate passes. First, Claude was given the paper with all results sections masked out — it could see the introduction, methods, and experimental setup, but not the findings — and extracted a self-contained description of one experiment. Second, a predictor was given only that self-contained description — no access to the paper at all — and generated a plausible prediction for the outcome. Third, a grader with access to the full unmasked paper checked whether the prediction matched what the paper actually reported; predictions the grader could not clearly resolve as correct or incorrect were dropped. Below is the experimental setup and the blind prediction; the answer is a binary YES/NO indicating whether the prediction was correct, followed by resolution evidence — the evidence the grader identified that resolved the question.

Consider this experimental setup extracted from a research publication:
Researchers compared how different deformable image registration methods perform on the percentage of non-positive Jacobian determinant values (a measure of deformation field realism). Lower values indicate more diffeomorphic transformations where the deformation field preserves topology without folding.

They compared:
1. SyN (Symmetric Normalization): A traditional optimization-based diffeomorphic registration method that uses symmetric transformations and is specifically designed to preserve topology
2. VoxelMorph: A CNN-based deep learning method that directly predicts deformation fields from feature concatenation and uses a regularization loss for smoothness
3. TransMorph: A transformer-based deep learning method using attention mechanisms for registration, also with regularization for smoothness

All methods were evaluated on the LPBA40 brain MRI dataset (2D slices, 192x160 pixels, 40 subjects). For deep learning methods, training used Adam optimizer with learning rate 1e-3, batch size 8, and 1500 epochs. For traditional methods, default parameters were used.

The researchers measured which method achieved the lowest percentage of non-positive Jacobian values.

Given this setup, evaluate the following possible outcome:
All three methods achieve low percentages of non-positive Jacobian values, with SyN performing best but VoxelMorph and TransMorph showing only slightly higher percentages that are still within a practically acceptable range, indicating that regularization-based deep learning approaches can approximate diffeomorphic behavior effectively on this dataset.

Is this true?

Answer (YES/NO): NO